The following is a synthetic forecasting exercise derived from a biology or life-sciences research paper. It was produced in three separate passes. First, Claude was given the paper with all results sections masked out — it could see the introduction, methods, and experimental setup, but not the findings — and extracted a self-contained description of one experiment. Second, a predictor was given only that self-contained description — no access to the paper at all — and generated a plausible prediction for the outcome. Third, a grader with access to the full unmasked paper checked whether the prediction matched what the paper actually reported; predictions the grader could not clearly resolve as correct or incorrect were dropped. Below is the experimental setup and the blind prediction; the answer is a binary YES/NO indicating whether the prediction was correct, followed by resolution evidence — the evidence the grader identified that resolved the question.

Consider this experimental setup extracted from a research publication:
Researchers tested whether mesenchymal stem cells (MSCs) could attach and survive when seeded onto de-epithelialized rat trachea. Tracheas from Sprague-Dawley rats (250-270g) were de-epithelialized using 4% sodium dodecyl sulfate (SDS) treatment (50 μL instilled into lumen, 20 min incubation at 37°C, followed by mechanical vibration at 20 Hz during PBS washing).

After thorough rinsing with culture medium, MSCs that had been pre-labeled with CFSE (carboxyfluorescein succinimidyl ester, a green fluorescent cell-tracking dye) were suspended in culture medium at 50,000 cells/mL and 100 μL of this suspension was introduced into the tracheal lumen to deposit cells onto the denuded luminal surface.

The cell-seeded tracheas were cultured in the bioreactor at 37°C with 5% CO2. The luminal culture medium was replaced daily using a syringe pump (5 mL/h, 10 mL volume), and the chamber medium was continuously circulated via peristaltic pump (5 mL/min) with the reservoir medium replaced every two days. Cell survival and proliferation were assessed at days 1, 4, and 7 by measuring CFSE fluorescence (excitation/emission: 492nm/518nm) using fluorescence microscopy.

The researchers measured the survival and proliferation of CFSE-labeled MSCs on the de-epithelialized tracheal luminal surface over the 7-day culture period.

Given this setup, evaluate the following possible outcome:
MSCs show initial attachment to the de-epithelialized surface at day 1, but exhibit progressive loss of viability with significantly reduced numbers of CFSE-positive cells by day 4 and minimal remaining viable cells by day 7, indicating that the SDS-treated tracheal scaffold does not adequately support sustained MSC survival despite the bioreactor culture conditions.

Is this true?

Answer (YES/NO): NO